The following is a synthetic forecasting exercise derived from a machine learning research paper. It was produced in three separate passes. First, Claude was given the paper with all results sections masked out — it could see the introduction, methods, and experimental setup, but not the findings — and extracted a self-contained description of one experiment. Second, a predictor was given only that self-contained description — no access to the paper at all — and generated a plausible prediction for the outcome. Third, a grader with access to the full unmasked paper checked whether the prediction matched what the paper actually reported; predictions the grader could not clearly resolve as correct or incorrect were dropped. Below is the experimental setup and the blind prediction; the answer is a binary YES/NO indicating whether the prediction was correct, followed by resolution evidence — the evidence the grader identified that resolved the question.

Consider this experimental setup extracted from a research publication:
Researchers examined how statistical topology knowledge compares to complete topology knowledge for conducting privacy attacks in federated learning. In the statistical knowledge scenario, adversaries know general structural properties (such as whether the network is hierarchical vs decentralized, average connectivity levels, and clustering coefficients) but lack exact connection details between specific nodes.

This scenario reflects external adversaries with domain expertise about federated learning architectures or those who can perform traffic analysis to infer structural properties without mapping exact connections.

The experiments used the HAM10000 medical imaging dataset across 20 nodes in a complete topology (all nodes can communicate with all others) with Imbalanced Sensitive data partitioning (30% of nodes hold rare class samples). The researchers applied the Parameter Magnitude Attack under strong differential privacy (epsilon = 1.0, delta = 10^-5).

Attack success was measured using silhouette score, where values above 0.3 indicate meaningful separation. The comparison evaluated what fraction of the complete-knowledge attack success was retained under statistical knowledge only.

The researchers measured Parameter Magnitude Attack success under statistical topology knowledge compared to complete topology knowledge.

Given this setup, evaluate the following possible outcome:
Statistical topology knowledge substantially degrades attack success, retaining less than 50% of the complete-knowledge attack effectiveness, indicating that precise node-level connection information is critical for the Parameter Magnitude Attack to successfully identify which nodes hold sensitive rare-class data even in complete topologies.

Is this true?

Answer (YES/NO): NO